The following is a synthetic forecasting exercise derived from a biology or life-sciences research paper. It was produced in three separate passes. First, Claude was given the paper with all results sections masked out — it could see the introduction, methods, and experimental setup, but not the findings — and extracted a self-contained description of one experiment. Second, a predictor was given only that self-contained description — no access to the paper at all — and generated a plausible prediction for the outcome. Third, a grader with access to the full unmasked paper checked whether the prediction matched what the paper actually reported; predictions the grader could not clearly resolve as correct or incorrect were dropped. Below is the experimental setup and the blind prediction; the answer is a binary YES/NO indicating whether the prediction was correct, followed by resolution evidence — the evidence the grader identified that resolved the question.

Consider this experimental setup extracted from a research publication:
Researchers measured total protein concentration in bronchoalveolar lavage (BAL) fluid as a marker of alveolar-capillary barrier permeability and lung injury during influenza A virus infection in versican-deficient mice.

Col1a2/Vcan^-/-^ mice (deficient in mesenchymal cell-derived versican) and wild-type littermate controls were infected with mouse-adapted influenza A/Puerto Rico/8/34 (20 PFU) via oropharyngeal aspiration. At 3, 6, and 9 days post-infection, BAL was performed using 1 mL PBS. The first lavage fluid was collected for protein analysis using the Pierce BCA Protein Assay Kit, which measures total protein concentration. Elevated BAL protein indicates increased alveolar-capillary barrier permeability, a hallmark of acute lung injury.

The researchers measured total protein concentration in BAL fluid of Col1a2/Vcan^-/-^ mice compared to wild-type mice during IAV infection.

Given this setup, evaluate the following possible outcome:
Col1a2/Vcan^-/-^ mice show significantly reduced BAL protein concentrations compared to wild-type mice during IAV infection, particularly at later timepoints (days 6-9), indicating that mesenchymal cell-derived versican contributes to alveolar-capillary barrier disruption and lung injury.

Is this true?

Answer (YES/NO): NO